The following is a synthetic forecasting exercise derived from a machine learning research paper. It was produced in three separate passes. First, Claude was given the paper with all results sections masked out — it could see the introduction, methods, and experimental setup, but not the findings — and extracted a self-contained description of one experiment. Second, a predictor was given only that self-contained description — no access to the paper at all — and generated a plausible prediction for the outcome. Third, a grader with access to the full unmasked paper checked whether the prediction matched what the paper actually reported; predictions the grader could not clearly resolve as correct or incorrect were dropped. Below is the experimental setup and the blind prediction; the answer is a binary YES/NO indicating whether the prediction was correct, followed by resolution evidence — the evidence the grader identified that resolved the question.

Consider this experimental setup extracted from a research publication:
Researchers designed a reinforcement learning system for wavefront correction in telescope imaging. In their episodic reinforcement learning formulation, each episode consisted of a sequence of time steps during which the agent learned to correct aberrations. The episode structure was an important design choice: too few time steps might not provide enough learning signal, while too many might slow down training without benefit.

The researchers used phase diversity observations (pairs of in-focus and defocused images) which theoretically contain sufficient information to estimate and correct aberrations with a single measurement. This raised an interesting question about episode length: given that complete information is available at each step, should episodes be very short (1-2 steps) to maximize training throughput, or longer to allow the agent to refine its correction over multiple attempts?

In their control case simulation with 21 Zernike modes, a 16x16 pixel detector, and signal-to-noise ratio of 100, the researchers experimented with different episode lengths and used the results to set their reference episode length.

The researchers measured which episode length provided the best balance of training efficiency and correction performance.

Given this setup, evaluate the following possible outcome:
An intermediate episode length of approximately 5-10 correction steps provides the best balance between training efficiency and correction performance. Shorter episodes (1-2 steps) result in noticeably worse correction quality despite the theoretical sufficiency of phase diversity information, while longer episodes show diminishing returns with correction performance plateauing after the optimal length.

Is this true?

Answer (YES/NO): NO